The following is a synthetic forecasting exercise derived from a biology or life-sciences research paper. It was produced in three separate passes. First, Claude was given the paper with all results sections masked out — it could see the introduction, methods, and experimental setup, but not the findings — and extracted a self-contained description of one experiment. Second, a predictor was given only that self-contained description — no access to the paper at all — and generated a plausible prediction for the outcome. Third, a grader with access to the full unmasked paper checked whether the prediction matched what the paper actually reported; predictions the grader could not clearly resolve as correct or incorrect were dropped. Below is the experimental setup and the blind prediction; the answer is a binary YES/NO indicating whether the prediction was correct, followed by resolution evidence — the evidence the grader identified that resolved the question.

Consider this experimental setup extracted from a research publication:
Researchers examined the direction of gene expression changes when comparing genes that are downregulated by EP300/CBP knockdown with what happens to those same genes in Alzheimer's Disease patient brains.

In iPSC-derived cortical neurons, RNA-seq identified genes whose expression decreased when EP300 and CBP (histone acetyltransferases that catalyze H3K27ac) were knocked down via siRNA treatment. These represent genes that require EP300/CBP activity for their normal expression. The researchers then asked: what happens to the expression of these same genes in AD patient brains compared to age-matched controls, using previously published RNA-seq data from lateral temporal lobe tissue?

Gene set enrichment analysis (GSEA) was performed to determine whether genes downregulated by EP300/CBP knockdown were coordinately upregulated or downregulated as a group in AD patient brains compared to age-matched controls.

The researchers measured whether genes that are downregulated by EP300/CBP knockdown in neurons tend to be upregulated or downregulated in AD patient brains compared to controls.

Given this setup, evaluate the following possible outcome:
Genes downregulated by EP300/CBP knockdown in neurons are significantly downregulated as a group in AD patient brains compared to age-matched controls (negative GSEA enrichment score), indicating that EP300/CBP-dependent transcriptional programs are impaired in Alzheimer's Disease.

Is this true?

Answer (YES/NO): YES